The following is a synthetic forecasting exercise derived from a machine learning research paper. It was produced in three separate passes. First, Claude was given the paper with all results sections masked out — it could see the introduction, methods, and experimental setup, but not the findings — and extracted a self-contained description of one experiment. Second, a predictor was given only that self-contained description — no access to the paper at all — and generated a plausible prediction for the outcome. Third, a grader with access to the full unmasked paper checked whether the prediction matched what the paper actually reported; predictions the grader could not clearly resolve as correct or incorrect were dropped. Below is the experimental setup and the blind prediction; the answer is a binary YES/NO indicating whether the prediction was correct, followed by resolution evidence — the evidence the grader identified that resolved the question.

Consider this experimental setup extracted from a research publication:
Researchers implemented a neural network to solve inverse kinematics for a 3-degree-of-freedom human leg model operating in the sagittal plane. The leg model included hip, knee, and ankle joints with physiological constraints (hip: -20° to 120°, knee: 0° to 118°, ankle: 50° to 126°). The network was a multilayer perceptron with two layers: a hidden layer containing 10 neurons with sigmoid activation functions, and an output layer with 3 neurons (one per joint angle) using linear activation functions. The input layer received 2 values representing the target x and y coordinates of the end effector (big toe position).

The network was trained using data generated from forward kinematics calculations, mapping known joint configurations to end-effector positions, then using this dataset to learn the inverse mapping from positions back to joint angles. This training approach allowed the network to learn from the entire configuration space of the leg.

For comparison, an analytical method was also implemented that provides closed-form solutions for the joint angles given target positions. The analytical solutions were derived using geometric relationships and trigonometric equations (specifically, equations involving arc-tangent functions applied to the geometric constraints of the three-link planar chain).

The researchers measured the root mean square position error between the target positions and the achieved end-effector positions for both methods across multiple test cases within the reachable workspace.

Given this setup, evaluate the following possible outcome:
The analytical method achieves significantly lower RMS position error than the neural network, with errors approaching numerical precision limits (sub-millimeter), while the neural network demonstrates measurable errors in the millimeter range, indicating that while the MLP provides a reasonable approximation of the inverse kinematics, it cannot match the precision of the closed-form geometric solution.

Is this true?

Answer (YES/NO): NO